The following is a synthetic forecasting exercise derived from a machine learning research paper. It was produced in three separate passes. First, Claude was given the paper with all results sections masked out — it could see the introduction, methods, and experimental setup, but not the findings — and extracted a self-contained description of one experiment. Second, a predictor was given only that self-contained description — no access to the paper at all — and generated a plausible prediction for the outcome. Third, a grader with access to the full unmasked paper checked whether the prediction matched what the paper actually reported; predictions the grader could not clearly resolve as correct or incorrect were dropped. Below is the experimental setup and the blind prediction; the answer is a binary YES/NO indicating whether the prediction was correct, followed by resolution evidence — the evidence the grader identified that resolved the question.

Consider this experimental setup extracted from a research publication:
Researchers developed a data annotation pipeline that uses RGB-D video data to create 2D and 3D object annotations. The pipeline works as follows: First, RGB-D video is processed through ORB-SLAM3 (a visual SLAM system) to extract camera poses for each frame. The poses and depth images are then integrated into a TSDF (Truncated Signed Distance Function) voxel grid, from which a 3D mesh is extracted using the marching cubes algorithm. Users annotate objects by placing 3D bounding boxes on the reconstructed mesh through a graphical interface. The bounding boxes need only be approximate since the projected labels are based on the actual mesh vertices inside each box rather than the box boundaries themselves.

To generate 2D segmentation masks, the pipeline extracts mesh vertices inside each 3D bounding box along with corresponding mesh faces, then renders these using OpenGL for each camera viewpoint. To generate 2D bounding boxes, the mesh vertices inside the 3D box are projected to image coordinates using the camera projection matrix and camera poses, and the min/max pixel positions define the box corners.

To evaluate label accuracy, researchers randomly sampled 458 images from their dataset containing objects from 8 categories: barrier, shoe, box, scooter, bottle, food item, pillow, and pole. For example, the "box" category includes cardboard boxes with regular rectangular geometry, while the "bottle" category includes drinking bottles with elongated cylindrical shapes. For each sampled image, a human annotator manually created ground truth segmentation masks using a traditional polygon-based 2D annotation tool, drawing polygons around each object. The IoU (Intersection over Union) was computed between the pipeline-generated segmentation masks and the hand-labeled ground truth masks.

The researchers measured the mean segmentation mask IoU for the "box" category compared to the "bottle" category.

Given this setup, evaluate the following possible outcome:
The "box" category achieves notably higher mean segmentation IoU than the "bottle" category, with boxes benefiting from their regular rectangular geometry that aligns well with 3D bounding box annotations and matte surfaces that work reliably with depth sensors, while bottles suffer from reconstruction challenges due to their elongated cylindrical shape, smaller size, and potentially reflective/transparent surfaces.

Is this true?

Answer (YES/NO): NO